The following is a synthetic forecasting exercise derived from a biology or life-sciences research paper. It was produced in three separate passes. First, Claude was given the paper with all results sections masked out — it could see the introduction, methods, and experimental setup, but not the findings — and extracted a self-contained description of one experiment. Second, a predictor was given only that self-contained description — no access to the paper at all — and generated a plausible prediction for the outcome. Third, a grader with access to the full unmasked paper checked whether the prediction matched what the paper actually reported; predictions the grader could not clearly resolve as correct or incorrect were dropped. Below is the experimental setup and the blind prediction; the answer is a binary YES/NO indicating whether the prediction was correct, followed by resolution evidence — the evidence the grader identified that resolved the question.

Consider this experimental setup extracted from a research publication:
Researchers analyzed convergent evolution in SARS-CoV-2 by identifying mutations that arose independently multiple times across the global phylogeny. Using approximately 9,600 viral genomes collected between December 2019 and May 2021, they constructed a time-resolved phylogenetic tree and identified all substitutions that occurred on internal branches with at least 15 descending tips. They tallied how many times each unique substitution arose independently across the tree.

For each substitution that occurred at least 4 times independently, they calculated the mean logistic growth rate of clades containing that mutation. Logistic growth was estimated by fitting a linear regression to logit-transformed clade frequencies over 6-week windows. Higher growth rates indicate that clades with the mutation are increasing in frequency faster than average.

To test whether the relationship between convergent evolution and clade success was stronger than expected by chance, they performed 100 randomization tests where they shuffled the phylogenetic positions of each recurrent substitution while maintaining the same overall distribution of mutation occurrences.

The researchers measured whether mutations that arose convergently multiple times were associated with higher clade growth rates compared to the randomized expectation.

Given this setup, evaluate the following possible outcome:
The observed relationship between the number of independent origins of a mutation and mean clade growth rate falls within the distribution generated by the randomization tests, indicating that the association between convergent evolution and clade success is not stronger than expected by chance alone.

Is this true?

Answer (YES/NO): NO